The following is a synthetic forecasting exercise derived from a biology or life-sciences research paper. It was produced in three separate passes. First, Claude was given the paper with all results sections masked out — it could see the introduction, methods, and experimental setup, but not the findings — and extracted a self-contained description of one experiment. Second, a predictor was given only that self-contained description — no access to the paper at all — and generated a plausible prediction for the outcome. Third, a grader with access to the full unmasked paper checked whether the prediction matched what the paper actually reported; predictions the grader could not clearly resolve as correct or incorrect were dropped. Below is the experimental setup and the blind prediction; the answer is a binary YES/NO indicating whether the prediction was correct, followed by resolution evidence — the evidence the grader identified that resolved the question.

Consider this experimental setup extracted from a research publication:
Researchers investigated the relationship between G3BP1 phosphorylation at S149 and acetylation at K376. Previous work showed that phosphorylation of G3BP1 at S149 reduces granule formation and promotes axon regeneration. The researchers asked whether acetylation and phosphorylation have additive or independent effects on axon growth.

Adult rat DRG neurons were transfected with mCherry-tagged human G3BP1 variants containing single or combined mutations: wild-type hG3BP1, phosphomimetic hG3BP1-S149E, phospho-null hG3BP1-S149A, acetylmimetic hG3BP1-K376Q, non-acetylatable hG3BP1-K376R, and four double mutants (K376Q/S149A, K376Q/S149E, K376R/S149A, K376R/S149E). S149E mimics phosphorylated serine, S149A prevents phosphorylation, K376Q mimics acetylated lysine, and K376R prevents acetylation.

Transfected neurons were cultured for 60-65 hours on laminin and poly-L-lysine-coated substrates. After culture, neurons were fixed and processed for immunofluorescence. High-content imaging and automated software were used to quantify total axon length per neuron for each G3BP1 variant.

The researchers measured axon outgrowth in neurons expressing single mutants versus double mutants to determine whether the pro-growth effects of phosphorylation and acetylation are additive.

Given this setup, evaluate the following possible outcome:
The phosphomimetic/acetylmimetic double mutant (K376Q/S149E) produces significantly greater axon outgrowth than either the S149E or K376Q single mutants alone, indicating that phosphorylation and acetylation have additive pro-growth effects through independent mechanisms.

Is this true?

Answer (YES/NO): NO